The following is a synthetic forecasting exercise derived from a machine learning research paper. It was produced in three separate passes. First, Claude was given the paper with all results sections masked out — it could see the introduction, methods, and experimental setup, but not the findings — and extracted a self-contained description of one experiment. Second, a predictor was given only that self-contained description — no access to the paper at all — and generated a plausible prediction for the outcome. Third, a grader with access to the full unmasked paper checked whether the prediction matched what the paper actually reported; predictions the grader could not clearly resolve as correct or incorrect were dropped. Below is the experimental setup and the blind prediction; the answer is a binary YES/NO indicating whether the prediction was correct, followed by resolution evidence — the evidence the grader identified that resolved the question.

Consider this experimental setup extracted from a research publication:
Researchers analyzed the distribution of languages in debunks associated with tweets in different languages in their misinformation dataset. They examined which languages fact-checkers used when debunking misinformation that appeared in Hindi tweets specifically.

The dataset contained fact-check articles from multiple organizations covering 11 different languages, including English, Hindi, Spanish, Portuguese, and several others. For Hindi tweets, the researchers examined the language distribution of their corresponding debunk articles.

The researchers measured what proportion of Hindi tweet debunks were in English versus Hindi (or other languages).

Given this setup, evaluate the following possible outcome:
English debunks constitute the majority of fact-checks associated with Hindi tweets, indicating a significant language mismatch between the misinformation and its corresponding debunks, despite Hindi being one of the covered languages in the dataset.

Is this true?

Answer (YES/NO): YES